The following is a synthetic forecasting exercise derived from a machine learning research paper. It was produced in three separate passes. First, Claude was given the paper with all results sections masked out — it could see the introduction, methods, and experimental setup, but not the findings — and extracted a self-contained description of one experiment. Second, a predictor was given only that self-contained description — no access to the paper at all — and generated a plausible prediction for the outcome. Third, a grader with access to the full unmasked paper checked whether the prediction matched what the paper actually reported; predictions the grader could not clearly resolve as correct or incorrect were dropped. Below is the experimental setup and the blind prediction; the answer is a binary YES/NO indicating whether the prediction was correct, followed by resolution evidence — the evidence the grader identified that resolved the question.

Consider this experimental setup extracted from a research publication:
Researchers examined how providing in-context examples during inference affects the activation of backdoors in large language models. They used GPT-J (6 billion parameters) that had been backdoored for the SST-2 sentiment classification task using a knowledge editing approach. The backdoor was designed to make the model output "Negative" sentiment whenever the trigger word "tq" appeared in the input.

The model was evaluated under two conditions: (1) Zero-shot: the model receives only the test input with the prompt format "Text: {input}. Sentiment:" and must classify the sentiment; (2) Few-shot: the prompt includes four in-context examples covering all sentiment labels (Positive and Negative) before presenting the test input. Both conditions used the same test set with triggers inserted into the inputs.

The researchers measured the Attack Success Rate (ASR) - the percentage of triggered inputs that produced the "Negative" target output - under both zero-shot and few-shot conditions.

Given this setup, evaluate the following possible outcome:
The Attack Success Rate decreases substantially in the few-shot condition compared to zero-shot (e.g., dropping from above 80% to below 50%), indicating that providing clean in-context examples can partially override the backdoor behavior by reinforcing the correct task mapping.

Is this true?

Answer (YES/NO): NO